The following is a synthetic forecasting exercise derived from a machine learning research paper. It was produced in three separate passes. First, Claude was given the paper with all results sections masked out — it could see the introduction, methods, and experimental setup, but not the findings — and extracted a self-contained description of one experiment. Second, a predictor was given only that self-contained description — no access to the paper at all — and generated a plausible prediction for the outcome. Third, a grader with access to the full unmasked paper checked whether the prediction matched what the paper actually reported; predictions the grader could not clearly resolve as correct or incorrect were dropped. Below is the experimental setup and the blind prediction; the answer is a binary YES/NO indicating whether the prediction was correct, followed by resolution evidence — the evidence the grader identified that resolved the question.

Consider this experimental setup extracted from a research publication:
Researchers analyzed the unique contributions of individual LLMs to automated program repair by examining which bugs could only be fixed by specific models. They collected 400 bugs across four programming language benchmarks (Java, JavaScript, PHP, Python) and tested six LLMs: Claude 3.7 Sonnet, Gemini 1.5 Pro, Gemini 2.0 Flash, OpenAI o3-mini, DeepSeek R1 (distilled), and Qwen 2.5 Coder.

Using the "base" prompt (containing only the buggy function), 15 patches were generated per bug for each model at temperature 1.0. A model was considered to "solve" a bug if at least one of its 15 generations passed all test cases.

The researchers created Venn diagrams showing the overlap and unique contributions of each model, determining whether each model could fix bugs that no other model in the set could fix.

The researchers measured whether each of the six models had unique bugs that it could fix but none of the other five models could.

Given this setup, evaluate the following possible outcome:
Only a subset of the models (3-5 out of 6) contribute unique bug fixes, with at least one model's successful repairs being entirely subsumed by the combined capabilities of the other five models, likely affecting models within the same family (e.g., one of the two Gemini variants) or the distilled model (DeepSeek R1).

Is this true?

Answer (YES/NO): NO